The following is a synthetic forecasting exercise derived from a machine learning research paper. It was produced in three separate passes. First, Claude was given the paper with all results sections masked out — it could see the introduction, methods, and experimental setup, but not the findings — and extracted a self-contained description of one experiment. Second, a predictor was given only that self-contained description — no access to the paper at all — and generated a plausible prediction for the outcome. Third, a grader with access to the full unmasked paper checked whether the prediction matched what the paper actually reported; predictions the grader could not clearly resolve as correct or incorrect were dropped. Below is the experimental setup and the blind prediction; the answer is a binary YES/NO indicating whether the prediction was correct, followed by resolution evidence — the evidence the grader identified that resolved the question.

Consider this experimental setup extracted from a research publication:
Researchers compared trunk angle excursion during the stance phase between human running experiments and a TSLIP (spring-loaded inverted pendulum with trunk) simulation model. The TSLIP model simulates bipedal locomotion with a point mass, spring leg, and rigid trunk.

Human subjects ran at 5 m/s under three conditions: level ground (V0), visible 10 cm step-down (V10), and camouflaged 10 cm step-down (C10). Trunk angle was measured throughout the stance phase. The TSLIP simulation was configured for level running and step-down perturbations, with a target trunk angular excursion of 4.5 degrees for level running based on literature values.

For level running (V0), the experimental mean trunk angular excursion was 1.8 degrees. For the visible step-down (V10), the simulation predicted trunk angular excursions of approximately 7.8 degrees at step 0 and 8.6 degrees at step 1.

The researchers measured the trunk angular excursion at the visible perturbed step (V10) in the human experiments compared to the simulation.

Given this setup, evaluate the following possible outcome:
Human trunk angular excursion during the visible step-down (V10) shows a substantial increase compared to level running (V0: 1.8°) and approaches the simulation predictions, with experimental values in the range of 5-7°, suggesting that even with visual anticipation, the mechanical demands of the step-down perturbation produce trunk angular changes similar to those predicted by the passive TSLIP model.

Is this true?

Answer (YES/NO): YES